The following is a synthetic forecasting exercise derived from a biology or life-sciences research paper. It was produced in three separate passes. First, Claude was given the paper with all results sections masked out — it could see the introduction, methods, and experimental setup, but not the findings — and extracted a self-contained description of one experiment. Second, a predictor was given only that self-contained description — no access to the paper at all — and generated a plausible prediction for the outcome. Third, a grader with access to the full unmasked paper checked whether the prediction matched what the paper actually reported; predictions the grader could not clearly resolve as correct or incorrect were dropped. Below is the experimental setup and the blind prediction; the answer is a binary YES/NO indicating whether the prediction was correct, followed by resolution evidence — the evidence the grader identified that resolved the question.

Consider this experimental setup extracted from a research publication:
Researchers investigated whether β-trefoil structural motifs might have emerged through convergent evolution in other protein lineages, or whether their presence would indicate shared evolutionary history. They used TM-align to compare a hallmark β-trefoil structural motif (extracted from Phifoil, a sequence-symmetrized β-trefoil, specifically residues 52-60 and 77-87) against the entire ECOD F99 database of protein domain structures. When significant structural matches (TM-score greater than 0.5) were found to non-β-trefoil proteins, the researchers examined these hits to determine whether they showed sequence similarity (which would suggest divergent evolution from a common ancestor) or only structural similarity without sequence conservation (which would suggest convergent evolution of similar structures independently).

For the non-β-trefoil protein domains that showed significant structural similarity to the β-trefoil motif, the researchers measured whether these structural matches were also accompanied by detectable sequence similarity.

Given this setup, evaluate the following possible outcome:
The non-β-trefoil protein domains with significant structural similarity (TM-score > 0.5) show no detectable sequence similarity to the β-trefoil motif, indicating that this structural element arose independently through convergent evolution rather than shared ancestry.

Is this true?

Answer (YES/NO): NO